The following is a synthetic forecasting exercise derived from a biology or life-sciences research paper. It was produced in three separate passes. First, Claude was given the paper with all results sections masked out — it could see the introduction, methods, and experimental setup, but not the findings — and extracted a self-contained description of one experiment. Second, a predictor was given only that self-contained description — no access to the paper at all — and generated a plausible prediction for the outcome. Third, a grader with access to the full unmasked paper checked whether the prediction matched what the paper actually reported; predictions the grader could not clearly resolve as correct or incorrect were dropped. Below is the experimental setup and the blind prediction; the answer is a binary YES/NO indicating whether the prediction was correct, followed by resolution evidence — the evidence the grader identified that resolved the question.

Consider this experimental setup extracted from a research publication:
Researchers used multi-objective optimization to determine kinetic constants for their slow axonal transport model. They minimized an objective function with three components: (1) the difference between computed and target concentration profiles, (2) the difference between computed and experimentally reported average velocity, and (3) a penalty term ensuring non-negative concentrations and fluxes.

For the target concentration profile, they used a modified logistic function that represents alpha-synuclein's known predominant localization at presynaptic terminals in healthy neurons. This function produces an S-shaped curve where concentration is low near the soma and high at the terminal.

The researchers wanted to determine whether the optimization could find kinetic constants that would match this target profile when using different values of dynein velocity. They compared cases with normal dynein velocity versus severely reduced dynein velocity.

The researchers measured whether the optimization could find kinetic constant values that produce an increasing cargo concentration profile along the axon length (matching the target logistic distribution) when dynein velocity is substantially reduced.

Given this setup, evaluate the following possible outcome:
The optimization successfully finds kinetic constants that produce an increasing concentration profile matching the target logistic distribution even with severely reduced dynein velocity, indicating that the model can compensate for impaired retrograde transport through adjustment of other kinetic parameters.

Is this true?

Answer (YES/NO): NO